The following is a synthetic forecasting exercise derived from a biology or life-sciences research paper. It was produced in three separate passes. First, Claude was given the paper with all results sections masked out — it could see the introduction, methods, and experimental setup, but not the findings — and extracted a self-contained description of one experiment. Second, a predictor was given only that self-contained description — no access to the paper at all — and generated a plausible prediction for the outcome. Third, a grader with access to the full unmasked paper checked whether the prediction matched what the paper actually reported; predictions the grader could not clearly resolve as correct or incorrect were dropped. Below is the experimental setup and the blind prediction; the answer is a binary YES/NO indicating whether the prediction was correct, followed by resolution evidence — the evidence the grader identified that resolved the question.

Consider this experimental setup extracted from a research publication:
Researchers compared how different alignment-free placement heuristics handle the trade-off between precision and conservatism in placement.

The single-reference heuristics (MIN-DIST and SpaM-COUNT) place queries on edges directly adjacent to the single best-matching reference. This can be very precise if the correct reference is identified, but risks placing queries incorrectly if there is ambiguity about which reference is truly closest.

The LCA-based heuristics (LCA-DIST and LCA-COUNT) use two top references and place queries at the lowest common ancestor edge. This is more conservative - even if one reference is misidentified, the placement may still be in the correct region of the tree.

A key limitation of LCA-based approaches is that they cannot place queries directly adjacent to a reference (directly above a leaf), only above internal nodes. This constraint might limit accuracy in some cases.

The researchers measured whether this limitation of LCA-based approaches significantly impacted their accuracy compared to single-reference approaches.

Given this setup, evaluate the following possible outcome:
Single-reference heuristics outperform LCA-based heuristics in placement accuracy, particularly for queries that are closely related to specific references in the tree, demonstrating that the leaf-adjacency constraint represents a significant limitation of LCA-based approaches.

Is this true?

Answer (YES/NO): NO